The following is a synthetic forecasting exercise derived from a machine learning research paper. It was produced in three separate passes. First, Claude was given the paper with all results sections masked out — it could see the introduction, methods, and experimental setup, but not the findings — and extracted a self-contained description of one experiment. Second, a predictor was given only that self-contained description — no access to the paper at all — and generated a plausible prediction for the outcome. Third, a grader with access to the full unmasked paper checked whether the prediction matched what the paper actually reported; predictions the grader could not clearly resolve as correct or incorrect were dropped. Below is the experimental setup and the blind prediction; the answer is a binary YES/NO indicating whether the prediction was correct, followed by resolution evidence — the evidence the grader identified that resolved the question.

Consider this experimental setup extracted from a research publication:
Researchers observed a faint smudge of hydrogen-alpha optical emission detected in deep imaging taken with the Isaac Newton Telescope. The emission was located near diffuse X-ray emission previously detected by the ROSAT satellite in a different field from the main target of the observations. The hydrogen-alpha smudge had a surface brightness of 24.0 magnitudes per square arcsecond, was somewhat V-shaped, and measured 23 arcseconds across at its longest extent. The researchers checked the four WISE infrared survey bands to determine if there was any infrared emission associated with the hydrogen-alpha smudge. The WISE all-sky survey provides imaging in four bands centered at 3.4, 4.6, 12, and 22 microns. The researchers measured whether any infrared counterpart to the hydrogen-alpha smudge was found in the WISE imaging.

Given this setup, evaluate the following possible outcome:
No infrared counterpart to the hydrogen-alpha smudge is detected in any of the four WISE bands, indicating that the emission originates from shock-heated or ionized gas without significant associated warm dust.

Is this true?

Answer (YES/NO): YES